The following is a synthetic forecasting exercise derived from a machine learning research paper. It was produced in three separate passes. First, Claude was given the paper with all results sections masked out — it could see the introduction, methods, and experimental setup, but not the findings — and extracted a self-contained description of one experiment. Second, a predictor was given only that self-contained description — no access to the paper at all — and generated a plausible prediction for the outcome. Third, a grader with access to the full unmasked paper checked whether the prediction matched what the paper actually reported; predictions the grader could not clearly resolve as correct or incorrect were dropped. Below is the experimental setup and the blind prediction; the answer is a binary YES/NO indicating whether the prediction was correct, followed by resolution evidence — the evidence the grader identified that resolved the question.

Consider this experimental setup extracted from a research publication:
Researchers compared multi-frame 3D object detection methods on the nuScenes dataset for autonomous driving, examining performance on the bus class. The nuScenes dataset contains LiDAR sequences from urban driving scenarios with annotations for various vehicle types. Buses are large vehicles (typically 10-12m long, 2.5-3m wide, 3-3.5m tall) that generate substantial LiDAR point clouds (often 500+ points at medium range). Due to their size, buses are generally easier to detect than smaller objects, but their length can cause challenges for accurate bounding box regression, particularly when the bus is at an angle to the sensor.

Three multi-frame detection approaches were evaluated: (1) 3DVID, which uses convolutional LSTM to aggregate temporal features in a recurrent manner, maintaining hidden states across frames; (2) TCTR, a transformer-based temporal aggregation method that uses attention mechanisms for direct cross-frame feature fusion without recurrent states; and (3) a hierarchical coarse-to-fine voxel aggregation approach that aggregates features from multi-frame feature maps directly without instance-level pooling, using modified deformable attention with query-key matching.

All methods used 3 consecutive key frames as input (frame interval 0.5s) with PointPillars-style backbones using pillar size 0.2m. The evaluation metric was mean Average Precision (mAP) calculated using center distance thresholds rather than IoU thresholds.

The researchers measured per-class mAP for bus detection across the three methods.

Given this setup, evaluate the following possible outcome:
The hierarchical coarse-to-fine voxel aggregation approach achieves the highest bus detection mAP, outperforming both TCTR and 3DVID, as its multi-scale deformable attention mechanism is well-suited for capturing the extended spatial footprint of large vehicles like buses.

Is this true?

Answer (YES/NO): NO